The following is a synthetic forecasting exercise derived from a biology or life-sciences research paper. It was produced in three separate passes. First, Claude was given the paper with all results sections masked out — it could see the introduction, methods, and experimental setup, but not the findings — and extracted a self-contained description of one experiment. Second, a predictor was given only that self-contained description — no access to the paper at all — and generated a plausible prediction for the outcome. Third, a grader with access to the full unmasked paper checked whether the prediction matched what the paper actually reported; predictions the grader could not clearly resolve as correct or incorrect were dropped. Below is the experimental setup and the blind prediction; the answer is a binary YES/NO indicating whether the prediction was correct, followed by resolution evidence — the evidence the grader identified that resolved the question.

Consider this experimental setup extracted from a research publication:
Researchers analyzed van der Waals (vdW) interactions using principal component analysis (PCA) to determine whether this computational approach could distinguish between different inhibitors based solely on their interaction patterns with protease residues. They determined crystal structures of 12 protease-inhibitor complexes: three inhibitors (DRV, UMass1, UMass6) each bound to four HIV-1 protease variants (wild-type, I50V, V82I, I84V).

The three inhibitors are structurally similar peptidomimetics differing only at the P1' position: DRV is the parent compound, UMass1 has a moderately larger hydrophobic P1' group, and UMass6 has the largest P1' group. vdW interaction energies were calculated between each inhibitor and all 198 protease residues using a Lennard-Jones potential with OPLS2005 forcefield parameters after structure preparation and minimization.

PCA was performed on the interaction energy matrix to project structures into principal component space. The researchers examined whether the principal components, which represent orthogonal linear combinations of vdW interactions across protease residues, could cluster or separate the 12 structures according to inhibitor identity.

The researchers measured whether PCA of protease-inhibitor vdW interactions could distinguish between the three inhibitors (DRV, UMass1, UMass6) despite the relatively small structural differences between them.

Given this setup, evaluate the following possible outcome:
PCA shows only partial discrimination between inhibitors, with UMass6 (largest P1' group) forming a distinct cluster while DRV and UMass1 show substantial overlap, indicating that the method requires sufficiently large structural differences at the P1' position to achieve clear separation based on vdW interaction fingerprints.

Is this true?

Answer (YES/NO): NO